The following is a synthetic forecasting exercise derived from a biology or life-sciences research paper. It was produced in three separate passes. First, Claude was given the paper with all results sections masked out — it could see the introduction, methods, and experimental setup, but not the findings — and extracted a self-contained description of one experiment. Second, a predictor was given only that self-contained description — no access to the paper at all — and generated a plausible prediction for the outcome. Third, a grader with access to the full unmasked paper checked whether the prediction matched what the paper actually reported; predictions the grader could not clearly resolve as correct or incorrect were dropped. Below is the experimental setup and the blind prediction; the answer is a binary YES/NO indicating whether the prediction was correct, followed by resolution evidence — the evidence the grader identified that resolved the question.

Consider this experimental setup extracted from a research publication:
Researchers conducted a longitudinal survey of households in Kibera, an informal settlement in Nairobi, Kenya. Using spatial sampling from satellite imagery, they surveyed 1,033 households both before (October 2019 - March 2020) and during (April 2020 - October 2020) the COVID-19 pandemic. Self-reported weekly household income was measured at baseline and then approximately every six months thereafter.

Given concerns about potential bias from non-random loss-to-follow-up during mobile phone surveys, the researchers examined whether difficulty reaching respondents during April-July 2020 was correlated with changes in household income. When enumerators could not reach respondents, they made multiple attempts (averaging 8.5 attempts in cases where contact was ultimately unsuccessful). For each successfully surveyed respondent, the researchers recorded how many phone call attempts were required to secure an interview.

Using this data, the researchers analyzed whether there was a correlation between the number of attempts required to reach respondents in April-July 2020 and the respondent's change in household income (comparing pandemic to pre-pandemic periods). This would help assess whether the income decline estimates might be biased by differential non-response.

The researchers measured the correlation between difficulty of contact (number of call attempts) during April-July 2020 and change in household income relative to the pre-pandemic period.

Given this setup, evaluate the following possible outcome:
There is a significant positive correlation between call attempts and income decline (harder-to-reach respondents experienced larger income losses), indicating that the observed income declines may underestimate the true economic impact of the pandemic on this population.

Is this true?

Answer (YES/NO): NO